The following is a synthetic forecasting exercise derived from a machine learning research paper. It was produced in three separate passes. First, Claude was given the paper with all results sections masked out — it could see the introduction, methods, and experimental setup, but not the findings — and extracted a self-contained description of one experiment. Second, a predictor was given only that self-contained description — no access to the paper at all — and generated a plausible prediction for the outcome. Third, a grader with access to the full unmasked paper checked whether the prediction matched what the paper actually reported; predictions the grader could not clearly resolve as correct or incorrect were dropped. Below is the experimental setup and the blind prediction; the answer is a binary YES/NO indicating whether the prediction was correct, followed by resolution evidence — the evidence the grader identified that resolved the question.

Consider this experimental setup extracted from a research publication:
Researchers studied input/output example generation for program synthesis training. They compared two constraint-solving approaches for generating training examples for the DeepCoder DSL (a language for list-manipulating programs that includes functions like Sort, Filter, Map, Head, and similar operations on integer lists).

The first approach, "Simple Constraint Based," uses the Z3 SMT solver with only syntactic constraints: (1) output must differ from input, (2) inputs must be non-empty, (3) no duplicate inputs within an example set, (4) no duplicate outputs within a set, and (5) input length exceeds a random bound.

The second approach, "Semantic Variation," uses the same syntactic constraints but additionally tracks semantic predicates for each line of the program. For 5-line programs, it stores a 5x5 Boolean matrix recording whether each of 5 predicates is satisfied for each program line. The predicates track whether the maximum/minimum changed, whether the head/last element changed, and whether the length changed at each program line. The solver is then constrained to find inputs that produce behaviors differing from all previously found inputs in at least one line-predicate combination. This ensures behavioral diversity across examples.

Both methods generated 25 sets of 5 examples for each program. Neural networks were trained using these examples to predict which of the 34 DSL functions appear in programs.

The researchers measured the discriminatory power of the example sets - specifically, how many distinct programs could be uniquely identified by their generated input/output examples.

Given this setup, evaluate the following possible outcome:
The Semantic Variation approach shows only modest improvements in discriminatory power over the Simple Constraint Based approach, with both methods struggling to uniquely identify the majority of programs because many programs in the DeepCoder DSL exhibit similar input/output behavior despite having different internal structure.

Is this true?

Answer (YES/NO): NO